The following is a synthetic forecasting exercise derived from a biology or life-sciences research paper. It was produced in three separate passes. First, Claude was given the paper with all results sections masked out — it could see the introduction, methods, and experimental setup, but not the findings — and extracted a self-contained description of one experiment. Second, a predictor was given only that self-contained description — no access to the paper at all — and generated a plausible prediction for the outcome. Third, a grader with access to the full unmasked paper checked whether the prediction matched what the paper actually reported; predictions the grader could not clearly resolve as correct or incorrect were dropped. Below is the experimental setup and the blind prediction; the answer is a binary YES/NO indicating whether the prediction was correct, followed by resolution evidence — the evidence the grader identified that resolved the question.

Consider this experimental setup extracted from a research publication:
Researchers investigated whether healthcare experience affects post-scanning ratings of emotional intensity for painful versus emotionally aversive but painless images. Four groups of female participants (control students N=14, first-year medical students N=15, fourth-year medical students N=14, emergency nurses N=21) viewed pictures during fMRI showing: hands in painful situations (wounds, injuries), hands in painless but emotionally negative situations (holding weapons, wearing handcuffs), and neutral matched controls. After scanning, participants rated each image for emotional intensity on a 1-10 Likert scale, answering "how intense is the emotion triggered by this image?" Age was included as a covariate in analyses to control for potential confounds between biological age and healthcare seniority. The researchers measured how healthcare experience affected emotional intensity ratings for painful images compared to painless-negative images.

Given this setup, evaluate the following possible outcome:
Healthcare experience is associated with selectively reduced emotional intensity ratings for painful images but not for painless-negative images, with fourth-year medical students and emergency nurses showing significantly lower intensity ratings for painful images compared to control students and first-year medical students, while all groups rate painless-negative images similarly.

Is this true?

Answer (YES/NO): NO